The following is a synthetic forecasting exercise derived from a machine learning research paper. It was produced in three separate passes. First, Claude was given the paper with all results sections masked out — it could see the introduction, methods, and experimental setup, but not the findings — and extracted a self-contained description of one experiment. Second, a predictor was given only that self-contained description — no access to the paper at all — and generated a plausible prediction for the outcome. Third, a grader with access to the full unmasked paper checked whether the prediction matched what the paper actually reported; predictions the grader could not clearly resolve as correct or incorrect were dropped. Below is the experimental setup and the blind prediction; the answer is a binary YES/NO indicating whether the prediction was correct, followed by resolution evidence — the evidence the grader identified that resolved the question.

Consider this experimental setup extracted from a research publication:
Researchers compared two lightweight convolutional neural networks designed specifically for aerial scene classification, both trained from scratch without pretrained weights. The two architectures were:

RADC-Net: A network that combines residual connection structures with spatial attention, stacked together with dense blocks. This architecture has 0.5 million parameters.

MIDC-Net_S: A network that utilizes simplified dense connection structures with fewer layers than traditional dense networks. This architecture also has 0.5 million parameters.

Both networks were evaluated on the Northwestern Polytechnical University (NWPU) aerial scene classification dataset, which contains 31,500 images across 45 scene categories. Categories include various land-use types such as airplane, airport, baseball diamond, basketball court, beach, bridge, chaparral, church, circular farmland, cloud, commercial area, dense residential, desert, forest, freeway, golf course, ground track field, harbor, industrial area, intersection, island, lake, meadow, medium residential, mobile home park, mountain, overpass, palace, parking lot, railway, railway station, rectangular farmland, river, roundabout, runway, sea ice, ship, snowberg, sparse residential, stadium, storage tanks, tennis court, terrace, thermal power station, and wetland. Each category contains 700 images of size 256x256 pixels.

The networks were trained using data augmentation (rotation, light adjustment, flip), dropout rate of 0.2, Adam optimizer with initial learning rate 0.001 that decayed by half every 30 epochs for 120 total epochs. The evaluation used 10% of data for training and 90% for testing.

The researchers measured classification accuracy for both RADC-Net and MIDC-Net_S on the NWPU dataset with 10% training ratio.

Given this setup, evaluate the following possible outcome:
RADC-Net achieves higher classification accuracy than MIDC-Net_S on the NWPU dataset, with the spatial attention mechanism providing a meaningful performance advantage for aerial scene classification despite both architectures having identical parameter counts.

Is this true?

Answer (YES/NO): NO